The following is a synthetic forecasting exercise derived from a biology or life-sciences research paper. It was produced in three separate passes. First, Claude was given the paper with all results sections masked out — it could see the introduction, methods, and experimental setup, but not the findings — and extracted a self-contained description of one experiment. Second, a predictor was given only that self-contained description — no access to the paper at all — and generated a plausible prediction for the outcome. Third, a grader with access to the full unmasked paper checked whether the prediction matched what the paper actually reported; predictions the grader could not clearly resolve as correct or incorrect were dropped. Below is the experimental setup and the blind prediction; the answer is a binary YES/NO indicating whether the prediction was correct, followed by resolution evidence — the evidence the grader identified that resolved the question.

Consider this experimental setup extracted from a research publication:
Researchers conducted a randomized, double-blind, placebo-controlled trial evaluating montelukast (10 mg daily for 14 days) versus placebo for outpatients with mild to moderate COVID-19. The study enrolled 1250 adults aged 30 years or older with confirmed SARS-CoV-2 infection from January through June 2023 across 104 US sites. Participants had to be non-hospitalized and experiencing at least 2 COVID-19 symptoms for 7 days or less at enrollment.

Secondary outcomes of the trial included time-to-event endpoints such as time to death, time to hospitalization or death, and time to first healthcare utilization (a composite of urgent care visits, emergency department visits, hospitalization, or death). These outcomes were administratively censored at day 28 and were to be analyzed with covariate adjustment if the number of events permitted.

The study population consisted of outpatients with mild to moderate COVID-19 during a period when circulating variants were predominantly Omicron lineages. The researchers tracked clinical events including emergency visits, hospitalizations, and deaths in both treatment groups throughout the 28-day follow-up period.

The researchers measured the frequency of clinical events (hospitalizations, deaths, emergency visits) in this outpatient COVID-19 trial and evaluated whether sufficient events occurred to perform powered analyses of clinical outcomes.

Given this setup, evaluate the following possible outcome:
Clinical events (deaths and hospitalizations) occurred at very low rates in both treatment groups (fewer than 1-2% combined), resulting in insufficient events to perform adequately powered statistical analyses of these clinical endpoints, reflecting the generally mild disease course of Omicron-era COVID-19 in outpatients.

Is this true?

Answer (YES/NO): YES